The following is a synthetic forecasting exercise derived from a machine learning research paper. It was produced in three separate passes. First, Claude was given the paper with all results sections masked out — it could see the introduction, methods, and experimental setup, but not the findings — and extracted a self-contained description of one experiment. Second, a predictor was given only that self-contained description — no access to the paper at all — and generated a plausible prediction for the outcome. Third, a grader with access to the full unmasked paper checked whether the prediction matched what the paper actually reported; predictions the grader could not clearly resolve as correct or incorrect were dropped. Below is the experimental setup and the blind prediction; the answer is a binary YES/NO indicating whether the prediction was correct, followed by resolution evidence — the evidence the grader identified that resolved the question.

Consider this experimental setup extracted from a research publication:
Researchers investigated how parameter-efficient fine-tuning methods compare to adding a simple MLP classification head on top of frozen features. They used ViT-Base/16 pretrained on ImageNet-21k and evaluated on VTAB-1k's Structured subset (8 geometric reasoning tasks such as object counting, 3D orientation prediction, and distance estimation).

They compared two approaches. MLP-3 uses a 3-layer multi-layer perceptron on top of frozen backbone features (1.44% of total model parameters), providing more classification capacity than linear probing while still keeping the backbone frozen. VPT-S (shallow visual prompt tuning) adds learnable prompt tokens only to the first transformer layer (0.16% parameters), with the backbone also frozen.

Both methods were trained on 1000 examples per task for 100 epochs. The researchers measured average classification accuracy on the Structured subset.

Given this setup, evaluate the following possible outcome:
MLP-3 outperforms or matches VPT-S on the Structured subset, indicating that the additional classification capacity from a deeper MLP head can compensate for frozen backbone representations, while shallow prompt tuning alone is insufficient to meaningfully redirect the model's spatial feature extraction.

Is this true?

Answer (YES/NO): NO